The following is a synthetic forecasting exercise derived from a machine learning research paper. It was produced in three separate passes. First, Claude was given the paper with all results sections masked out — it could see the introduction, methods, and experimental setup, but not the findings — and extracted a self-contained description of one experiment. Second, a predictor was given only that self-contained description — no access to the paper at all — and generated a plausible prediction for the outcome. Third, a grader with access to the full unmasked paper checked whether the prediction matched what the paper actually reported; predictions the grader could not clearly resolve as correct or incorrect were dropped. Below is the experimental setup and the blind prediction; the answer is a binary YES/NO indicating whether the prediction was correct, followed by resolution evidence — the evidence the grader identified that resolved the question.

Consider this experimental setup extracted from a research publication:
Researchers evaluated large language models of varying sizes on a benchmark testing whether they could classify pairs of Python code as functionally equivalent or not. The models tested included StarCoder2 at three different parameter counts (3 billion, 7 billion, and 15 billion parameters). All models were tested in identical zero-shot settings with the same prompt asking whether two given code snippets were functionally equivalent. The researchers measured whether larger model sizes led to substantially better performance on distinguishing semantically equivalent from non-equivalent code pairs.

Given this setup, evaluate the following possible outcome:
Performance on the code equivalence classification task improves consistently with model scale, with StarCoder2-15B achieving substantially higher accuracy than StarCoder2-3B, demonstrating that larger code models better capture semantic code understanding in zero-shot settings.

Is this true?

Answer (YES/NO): NO